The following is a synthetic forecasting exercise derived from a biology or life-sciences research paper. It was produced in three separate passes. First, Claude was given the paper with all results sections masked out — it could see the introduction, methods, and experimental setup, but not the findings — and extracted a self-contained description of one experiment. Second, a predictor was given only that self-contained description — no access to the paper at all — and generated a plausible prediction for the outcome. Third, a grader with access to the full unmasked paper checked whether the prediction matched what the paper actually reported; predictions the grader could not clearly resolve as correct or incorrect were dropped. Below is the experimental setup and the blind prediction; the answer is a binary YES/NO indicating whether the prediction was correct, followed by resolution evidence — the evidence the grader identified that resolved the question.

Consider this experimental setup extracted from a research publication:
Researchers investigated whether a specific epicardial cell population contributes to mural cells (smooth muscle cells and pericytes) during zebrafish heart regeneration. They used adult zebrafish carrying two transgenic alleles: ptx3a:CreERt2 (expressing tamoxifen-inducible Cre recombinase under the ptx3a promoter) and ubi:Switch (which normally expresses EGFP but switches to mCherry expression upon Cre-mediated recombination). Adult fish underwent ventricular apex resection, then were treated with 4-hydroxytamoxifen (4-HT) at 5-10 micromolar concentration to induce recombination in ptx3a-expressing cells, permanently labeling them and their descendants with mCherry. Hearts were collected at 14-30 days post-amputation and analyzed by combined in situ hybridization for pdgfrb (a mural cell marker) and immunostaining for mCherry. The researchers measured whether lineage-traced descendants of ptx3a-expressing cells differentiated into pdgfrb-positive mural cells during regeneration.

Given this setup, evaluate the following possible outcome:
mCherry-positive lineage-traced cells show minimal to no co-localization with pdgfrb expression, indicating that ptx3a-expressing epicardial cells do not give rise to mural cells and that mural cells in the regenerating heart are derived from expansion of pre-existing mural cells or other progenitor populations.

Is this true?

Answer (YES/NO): NO